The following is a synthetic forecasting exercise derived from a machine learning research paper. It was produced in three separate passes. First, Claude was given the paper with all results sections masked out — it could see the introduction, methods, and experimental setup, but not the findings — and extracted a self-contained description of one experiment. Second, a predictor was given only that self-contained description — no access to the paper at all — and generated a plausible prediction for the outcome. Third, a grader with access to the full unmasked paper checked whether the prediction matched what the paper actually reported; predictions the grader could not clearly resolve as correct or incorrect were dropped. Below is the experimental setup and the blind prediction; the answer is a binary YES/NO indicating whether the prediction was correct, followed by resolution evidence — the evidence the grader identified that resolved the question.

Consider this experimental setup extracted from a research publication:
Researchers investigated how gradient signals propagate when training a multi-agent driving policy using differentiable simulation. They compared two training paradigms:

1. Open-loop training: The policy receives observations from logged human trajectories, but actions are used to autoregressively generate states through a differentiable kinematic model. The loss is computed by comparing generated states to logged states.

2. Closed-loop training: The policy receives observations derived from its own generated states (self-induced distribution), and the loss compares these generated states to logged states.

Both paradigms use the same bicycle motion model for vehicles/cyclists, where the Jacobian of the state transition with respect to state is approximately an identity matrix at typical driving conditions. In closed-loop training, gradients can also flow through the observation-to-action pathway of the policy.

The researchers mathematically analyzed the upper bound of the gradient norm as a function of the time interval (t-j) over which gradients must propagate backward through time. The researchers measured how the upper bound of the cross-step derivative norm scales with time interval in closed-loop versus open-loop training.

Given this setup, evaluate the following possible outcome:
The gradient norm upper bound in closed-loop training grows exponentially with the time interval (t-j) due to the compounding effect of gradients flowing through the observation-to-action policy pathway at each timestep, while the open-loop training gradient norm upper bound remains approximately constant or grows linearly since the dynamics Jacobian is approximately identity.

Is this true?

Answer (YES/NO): YES